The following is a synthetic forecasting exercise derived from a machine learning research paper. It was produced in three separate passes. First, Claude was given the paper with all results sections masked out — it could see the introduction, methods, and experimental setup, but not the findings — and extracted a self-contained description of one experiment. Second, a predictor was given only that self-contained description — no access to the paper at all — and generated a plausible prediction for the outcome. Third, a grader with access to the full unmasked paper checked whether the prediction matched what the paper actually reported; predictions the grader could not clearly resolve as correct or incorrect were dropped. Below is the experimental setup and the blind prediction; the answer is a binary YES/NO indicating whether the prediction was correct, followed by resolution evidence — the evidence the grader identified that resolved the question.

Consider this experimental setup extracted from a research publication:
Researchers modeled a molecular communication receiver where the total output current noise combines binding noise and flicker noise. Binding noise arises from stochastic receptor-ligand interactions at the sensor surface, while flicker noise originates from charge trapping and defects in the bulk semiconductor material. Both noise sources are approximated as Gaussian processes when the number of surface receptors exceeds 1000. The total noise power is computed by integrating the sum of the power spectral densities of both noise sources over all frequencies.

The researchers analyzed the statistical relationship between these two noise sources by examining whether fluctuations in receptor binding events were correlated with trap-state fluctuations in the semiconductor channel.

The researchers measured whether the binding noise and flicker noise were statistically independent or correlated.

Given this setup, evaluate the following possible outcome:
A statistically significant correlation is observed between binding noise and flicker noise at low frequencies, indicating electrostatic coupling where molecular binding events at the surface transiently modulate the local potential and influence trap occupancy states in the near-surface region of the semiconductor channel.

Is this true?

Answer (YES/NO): NO